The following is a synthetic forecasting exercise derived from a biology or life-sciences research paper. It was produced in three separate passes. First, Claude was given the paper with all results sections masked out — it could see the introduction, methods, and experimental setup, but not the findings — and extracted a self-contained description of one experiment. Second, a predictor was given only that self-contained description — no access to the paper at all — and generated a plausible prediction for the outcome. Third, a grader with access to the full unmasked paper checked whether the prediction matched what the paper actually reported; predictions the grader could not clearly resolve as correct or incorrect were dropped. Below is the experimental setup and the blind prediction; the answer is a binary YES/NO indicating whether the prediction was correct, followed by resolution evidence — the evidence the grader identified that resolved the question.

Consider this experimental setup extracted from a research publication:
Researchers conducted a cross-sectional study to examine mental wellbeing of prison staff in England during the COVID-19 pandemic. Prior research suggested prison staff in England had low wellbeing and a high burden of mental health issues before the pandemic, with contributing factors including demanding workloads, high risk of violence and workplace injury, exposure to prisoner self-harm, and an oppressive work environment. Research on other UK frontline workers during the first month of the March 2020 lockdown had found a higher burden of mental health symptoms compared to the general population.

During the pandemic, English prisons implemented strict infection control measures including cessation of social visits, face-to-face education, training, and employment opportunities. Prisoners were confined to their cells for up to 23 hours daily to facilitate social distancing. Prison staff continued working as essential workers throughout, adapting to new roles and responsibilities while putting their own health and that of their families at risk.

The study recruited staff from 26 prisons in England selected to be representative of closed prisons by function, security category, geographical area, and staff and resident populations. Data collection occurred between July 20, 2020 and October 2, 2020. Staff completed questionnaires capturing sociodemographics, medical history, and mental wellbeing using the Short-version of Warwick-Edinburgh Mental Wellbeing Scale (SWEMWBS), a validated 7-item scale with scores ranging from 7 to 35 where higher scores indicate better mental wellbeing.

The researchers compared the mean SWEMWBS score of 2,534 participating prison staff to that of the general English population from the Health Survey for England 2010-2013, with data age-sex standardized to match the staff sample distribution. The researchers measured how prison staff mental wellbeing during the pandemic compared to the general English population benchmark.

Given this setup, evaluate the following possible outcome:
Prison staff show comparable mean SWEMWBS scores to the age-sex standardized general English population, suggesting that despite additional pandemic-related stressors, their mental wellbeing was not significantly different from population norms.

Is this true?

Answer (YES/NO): NO